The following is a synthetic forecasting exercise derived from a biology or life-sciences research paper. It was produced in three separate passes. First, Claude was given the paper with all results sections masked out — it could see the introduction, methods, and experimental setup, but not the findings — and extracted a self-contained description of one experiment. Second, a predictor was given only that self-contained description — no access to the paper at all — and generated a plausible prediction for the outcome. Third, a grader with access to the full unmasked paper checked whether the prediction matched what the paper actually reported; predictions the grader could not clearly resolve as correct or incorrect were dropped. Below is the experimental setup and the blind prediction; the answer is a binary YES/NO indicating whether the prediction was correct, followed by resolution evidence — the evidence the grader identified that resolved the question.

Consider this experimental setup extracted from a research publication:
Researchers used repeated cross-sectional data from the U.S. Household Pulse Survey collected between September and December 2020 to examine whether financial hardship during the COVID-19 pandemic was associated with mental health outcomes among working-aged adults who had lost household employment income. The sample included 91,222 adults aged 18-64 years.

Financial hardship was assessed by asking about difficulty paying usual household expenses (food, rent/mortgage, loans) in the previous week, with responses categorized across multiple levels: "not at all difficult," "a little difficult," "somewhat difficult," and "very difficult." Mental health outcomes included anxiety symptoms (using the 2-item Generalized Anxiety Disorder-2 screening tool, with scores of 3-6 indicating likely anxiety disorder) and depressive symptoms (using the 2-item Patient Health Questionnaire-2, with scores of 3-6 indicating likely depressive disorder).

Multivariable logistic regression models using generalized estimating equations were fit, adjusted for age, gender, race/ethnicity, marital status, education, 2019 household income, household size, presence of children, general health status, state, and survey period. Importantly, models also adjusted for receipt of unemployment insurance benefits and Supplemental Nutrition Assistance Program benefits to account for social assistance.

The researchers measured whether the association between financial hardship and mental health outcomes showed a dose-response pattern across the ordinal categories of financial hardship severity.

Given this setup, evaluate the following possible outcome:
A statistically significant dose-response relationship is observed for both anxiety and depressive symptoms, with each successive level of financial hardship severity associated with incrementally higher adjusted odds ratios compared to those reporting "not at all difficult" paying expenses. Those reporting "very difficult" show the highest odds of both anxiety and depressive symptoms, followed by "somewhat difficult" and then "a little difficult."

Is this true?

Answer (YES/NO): YES